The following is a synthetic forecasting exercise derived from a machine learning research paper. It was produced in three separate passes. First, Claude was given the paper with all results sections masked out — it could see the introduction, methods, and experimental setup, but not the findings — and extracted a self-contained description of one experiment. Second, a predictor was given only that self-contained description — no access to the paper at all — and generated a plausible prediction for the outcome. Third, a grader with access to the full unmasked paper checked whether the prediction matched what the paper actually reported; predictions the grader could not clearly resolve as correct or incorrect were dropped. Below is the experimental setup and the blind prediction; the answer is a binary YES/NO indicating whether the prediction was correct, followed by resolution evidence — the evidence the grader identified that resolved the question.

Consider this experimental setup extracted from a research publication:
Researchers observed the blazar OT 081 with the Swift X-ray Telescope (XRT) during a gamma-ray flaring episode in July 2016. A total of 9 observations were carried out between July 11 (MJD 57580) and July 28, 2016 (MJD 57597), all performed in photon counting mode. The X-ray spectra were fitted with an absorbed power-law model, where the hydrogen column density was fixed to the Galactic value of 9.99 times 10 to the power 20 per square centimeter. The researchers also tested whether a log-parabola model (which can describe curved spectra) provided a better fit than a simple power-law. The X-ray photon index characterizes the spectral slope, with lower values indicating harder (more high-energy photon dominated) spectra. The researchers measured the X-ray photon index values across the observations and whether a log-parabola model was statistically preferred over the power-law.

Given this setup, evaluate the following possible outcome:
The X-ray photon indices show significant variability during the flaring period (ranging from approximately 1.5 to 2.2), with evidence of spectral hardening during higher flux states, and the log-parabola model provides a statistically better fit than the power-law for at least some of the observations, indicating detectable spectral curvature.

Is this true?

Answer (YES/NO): NO